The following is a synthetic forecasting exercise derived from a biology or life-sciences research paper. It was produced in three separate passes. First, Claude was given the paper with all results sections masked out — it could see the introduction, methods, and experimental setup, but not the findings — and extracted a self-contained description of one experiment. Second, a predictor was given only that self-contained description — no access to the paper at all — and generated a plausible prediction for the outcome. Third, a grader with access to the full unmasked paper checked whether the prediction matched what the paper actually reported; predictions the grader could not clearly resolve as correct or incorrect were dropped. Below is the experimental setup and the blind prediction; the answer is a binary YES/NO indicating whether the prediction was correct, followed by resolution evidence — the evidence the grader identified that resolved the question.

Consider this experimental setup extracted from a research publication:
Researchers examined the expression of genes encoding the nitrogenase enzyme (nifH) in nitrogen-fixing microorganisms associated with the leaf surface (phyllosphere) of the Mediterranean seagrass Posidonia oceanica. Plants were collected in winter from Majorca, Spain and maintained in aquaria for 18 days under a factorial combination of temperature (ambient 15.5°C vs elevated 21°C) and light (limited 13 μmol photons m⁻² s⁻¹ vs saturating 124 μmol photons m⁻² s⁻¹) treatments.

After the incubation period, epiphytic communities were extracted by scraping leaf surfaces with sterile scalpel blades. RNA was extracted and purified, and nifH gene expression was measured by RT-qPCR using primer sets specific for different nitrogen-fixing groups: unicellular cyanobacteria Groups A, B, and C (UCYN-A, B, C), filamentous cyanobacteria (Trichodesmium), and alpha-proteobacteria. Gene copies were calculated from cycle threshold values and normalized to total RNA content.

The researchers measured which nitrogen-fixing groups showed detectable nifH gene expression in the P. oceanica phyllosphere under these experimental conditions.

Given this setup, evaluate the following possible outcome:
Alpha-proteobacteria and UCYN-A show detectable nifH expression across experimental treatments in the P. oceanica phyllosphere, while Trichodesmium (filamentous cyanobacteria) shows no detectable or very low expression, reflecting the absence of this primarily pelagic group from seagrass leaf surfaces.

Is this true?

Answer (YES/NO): NO